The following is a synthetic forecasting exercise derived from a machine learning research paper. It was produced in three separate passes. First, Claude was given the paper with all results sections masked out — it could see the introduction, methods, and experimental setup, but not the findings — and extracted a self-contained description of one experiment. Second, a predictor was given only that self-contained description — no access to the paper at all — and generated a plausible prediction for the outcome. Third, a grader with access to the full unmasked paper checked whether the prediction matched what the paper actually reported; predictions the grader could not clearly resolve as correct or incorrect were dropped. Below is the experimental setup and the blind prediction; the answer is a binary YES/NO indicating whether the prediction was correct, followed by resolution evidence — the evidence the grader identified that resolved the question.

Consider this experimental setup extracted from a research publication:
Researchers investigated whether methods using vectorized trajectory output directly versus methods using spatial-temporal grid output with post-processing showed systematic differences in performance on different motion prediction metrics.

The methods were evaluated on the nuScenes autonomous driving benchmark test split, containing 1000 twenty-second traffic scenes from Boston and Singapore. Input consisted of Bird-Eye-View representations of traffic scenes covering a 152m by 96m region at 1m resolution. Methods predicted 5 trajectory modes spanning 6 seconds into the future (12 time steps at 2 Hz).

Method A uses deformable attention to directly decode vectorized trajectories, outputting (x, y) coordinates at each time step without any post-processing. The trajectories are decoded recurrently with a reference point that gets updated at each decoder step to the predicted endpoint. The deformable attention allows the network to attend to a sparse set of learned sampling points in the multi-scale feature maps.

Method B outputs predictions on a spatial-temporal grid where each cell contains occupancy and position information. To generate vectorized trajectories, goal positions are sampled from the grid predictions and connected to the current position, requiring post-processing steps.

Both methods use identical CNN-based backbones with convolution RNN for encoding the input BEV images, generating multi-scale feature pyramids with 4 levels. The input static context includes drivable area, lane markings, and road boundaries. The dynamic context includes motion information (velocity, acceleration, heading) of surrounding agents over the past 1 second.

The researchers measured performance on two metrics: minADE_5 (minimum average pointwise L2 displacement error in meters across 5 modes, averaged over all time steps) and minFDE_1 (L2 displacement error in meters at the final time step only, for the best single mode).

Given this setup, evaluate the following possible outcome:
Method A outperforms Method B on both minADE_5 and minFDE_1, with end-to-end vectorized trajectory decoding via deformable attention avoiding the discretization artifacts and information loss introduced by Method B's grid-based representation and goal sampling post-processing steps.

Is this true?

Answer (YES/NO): NO